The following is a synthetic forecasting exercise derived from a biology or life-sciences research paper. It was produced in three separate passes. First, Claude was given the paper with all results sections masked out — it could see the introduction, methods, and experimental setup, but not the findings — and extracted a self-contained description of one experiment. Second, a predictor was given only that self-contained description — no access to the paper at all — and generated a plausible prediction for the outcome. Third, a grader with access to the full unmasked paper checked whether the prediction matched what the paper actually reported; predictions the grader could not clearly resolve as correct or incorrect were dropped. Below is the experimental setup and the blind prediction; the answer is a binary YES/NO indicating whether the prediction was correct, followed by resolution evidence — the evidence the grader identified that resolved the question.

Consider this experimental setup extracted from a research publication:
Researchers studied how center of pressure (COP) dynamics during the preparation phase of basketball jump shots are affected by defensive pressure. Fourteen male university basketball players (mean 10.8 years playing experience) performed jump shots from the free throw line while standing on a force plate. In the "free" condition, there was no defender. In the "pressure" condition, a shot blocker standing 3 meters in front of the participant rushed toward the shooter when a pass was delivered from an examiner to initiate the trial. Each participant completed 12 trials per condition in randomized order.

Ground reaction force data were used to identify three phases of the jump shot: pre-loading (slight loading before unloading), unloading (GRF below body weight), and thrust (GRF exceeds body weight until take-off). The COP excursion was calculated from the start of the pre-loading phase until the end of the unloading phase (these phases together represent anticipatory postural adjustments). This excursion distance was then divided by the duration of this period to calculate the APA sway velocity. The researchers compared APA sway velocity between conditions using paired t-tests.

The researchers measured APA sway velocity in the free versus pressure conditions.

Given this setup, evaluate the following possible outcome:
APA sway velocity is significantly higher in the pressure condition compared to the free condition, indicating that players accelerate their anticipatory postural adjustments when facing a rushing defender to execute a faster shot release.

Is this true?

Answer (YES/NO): NO